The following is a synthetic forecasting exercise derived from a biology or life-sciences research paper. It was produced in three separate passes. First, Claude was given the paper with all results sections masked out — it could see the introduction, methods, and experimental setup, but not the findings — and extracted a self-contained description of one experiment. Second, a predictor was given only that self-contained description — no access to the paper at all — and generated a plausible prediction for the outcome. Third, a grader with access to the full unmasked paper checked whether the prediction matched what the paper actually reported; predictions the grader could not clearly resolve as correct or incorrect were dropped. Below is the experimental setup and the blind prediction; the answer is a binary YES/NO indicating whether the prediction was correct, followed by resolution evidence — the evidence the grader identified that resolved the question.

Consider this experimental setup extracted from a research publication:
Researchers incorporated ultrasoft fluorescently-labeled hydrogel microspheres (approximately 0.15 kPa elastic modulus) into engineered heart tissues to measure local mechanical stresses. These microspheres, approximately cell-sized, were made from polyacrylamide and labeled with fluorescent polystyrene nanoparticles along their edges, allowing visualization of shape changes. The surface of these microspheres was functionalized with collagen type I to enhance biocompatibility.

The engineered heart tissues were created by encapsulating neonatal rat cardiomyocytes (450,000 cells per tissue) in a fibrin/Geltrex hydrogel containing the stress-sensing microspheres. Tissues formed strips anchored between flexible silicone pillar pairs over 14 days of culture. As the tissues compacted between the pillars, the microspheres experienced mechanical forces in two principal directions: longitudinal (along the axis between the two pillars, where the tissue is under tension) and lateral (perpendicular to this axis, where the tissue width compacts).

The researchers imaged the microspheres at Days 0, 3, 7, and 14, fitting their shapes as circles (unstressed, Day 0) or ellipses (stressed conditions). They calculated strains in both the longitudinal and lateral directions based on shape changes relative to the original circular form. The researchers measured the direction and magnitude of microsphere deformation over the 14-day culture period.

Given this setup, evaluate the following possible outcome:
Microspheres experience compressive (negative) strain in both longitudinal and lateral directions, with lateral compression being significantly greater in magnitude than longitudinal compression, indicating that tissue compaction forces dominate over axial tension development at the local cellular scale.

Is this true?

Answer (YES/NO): NO